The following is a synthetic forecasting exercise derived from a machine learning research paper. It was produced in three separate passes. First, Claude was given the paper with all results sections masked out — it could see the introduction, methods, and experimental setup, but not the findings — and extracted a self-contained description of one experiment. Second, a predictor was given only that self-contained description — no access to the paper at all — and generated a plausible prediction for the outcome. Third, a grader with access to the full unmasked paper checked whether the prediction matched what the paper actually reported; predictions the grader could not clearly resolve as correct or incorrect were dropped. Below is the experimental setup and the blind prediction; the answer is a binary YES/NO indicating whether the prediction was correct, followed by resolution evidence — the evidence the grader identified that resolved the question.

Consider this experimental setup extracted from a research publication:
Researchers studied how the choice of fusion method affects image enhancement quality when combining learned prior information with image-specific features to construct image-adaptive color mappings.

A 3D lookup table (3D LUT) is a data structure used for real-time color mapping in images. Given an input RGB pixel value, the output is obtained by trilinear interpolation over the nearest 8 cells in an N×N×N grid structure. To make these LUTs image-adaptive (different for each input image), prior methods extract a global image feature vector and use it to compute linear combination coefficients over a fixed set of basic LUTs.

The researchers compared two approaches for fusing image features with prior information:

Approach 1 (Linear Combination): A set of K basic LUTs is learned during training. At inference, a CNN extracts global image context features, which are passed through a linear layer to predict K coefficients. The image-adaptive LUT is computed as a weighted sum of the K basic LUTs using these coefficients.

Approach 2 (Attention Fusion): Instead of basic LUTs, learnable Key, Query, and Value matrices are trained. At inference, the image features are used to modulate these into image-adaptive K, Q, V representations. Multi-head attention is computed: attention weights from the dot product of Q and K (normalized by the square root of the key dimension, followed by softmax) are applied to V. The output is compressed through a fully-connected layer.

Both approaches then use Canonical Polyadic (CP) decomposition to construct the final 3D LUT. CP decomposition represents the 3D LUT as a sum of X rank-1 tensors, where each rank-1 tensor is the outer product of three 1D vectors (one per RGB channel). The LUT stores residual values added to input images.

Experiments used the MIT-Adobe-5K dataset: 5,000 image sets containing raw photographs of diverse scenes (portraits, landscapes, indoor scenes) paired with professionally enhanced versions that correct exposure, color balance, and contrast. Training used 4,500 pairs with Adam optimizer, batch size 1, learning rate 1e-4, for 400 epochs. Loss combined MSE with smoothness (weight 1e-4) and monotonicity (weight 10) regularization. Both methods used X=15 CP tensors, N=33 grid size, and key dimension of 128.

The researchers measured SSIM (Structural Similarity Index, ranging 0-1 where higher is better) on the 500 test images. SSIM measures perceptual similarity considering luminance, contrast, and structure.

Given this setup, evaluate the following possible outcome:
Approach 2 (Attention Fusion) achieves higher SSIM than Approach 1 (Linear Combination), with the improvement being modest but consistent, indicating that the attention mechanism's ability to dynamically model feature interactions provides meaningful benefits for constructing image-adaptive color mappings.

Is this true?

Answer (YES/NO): YES